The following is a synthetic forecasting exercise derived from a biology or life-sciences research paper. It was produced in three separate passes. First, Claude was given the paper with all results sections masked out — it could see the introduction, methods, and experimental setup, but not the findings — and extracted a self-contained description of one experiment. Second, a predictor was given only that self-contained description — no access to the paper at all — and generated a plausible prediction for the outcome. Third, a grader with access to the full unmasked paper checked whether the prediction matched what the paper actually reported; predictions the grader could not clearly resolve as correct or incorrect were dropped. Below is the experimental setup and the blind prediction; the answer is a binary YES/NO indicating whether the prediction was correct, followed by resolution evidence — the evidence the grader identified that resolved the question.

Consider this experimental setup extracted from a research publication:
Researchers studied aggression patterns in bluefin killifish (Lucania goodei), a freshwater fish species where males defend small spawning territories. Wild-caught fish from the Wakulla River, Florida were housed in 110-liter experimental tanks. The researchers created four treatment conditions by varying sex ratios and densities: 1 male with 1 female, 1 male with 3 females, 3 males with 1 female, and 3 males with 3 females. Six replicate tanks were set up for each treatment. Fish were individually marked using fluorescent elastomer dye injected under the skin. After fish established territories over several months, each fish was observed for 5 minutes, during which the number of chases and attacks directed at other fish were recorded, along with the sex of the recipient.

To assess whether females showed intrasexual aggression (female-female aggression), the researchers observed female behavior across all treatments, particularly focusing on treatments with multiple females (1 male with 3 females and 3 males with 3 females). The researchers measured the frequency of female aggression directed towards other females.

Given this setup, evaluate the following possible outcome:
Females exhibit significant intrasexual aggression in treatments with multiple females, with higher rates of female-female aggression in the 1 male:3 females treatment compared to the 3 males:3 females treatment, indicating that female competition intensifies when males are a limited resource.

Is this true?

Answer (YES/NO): NO